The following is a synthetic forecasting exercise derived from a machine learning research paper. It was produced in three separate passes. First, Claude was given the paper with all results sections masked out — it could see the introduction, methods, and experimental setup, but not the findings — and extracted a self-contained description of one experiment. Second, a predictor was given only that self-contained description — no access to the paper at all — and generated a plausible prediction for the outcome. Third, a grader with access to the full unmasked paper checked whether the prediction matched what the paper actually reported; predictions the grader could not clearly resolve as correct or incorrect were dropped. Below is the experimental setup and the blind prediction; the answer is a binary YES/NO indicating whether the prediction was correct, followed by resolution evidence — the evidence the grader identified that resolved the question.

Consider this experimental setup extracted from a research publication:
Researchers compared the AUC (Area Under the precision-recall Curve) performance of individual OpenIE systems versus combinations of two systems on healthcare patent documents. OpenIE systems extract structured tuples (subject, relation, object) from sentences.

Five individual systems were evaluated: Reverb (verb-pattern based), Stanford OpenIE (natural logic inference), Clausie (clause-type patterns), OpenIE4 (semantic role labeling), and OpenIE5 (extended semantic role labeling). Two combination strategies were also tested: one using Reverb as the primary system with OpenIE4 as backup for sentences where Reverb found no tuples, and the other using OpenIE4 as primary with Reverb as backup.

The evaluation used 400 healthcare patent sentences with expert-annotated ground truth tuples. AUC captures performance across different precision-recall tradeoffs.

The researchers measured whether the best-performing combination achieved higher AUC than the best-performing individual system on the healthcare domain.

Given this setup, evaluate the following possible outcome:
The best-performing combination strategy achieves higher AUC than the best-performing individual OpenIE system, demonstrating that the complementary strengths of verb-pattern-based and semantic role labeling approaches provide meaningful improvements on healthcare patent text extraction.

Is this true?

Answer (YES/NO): YES